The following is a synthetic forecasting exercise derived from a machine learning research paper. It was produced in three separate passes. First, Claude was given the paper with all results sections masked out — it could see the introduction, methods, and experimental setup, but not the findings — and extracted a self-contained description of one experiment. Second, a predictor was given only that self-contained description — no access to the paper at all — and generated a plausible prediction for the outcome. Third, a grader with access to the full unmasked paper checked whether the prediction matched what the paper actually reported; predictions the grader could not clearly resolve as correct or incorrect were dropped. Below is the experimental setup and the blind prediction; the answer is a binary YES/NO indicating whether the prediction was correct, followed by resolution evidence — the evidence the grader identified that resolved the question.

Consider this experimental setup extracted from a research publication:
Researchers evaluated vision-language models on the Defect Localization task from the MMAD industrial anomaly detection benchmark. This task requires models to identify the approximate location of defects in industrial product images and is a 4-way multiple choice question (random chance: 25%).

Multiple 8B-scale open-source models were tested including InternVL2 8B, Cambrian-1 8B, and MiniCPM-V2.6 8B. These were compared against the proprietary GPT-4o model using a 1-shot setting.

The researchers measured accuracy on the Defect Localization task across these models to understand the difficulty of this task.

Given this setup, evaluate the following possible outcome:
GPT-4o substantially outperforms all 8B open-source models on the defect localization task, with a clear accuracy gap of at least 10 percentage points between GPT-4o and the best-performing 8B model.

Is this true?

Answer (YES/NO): NO